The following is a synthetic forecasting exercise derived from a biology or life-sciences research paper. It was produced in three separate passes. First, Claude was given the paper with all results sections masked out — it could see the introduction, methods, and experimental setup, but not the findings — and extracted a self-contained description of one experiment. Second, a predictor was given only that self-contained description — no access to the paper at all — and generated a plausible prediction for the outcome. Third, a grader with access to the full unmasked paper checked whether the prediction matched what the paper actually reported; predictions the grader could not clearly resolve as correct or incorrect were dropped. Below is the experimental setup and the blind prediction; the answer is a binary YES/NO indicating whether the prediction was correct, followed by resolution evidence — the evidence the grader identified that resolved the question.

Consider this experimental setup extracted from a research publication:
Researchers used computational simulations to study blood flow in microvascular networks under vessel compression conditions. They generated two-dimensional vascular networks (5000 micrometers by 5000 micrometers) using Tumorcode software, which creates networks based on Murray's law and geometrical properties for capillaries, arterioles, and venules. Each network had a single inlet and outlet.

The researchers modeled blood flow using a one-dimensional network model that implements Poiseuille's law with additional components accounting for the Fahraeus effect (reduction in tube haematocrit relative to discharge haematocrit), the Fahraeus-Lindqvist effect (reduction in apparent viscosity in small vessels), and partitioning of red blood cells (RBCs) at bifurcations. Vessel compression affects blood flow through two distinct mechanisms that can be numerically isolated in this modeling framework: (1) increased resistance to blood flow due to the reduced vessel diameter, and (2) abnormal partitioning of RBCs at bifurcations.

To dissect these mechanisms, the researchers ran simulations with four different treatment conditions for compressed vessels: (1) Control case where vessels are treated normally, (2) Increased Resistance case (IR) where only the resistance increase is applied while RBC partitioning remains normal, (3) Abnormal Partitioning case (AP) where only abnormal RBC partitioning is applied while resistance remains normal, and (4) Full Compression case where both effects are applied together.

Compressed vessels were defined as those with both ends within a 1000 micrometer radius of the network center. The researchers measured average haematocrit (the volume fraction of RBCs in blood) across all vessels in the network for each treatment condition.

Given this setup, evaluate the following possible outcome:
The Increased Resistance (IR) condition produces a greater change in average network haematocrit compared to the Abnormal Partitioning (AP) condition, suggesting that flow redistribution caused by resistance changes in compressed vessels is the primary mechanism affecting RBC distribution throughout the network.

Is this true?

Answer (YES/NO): YES